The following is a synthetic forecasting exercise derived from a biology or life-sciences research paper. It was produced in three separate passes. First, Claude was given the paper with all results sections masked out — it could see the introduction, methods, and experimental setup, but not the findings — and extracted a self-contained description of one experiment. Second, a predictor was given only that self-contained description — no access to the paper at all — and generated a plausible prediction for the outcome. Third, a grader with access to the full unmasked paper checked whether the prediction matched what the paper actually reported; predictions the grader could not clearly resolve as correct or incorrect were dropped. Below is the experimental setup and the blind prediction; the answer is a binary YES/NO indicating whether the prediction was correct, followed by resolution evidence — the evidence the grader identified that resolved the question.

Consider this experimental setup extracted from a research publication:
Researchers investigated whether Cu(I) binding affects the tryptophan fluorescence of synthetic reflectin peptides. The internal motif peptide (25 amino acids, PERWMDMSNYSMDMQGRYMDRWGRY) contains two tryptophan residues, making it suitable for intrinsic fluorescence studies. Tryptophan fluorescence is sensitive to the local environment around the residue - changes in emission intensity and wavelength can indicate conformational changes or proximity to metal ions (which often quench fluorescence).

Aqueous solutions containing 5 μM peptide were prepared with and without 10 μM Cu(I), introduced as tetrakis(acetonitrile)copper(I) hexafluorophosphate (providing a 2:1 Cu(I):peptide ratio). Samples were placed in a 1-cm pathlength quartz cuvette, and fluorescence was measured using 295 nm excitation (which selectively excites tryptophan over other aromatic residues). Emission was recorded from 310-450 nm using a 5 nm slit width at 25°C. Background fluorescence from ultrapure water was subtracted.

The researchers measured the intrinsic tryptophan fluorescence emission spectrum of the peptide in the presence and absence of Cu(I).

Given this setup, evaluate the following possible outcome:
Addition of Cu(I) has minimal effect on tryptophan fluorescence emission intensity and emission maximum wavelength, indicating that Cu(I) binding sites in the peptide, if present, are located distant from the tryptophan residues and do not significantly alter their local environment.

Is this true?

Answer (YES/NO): NO